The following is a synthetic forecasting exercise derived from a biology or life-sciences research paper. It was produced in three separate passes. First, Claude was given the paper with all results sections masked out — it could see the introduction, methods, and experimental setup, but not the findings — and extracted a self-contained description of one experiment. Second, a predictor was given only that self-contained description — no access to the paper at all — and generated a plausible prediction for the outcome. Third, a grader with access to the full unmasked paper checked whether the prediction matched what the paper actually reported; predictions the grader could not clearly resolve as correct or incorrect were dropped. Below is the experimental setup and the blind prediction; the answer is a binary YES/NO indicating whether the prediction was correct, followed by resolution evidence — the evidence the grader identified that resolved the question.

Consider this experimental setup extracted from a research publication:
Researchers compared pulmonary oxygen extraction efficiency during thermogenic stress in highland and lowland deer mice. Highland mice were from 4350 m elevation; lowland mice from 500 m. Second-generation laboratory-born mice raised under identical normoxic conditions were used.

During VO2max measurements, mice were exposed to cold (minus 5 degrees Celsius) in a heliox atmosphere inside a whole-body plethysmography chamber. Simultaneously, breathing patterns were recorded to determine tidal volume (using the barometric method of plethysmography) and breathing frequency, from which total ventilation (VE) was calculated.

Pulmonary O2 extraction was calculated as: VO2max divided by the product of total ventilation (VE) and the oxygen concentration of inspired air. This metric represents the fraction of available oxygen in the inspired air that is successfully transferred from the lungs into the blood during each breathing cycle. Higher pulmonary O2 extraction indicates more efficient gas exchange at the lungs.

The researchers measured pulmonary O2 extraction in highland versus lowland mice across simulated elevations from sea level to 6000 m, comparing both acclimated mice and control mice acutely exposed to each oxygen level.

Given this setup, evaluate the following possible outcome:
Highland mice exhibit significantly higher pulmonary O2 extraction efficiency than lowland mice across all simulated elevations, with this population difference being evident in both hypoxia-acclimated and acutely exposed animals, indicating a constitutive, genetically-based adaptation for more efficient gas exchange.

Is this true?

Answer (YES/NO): NO